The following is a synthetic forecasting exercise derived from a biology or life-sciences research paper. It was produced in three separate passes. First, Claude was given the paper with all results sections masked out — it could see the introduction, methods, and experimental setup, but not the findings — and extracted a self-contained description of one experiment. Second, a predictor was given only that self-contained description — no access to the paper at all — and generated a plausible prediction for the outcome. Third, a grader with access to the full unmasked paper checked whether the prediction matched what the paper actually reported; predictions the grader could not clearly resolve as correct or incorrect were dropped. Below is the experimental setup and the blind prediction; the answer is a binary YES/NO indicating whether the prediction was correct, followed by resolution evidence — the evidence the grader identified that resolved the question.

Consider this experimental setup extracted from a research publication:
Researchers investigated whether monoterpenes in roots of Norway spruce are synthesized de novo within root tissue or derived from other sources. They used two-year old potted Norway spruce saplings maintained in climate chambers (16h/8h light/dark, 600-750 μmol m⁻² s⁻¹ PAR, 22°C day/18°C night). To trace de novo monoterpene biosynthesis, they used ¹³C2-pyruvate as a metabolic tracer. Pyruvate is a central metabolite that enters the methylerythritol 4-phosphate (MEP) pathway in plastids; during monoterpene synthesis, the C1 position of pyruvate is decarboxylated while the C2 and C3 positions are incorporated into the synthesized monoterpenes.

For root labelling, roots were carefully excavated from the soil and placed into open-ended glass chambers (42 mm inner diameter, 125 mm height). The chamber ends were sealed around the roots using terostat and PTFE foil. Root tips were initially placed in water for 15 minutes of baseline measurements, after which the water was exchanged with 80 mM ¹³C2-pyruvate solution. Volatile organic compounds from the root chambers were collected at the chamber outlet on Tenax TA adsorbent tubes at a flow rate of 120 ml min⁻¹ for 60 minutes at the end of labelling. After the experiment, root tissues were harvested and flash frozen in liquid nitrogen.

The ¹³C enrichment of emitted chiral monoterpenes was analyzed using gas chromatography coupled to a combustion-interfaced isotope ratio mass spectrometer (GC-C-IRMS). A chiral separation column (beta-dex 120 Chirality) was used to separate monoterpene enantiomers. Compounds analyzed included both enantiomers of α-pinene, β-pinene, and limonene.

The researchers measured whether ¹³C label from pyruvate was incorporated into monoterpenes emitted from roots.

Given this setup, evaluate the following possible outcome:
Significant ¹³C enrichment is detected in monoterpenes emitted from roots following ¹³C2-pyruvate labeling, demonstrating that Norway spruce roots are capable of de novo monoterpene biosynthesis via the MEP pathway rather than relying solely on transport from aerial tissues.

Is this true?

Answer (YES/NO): NO